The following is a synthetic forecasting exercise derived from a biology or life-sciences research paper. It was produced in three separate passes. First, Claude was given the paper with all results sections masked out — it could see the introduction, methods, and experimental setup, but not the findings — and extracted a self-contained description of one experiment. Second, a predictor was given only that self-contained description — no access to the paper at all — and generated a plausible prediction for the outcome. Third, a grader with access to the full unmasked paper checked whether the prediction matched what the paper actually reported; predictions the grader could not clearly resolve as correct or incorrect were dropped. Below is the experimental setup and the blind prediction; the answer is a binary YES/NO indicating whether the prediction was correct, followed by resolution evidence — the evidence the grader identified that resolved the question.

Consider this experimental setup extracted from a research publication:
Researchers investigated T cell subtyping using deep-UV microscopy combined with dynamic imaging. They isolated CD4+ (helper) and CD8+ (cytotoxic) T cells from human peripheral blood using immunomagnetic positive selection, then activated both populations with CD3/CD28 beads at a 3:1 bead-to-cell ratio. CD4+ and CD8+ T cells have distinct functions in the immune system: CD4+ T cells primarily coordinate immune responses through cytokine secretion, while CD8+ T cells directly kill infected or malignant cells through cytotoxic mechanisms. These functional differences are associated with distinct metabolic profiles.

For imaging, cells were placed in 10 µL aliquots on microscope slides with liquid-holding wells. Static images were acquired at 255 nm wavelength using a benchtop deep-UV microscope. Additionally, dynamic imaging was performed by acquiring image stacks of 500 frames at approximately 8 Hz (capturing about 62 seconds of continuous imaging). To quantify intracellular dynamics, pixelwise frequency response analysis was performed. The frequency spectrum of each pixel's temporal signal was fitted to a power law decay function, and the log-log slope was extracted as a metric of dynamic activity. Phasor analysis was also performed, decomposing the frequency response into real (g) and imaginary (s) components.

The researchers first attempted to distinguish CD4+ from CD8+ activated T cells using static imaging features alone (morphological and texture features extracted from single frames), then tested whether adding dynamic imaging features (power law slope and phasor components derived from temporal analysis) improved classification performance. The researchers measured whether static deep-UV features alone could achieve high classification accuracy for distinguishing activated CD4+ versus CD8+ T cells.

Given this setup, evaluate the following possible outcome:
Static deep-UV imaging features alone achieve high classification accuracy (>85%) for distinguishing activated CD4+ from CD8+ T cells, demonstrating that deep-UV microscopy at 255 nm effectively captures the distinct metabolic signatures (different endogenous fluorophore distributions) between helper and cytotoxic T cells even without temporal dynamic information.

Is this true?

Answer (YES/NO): NO